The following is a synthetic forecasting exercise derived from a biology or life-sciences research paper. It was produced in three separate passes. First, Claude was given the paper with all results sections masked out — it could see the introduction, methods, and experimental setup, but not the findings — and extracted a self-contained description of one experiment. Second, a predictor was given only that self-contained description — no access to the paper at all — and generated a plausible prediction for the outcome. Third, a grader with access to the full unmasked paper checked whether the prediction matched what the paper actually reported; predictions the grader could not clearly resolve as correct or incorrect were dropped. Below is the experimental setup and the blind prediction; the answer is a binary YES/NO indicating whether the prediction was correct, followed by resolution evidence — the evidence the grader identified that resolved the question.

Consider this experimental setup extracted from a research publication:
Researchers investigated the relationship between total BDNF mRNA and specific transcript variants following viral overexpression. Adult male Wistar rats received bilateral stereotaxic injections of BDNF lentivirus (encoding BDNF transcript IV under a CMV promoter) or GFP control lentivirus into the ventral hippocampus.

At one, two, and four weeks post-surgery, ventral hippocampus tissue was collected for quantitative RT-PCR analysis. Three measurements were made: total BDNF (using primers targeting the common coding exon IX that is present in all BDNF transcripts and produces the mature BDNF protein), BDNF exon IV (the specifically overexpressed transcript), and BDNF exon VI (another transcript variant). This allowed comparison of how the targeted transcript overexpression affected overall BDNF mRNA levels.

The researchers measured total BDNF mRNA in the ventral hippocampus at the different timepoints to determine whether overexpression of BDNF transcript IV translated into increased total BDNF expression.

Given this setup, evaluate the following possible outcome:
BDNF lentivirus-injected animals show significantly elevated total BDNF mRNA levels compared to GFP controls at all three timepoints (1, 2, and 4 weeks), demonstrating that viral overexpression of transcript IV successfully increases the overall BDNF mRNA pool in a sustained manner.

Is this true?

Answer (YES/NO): NO